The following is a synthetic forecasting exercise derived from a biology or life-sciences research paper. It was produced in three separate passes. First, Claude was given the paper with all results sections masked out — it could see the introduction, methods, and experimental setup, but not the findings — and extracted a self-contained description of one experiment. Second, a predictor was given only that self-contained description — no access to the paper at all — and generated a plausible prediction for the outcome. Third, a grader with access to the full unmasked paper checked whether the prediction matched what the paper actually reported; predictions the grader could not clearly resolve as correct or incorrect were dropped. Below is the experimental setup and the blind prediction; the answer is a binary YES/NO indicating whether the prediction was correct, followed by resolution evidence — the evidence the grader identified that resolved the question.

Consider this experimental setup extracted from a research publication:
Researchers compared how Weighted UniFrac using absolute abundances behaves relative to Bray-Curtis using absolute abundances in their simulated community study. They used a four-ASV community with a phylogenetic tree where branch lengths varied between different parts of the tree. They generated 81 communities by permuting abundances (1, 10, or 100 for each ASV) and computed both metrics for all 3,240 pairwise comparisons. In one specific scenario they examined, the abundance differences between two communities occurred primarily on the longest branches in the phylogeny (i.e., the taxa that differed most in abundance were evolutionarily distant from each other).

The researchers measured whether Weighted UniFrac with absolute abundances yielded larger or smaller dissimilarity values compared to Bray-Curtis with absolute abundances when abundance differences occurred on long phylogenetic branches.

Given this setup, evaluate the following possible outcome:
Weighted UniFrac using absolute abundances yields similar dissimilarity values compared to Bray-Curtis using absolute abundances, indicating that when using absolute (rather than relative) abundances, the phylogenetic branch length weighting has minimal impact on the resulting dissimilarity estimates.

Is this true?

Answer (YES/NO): NO